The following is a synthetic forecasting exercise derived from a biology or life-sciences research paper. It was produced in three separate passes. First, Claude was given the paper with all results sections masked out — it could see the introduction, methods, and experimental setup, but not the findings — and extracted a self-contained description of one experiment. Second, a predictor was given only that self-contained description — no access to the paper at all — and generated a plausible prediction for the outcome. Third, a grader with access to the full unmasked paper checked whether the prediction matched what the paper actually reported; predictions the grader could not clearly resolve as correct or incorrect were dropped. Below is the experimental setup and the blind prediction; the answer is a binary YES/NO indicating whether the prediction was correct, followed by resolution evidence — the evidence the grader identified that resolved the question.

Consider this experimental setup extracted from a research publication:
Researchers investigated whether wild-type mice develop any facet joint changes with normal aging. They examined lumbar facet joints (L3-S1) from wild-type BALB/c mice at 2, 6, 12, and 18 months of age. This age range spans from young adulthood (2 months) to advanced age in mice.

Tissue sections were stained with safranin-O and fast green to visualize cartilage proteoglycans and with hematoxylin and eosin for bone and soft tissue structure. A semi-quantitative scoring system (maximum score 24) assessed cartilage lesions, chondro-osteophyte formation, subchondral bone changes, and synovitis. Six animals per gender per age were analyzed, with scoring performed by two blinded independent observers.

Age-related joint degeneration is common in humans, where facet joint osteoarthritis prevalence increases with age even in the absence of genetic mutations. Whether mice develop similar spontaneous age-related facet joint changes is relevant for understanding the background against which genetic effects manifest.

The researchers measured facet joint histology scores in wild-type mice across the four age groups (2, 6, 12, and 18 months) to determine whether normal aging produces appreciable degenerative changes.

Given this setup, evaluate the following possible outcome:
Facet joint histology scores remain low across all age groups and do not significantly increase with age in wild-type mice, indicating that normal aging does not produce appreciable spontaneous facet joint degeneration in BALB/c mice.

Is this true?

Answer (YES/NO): YES